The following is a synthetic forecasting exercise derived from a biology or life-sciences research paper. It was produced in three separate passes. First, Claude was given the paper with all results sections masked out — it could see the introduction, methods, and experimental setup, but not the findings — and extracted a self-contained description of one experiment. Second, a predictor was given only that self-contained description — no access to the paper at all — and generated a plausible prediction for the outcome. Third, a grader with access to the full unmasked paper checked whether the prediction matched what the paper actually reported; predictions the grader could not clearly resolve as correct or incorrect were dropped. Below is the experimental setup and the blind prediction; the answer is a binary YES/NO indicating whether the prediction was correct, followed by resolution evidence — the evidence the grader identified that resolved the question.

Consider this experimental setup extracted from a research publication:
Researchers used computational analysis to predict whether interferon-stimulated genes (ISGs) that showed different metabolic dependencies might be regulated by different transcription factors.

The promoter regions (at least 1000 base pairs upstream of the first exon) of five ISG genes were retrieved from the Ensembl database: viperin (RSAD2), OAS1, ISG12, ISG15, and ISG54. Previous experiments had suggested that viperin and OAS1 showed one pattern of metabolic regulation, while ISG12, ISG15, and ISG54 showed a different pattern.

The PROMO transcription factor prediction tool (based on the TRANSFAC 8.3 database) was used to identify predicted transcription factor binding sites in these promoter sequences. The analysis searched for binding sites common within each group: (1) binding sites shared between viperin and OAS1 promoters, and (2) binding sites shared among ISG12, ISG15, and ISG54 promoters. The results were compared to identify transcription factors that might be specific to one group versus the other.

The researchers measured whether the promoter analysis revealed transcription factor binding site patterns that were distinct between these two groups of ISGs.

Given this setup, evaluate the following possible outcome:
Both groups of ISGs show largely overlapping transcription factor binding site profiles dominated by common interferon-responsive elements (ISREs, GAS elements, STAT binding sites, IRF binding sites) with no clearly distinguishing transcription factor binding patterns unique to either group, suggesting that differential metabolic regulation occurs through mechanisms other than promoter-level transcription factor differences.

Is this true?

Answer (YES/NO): NO